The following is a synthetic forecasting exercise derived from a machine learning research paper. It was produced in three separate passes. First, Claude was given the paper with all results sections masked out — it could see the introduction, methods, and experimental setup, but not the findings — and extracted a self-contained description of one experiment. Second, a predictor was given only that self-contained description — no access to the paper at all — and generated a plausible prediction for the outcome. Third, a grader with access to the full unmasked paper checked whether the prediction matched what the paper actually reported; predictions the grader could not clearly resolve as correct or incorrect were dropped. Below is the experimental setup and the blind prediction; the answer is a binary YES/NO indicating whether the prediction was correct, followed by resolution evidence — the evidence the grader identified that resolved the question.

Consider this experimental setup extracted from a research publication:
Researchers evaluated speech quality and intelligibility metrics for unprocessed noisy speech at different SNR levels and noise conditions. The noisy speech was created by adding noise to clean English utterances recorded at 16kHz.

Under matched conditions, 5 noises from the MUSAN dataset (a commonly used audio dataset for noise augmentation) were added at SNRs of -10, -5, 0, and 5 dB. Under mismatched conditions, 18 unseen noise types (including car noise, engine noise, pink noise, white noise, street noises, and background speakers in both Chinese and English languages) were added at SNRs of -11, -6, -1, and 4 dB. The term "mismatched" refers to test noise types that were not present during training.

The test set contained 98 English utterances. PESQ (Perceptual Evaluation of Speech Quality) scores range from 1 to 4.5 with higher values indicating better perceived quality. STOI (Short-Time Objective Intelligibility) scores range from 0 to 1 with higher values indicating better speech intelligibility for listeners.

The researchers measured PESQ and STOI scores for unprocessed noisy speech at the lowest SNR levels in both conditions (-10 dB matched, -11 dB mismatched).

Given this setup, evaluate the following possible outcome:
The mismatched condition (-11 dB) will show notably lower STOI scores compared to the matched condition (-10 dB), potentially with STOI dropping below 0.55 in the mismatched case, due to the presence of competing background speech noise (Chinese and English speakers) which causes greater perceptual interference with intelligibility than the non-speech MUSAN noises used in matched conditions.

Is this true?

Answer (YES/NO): YES